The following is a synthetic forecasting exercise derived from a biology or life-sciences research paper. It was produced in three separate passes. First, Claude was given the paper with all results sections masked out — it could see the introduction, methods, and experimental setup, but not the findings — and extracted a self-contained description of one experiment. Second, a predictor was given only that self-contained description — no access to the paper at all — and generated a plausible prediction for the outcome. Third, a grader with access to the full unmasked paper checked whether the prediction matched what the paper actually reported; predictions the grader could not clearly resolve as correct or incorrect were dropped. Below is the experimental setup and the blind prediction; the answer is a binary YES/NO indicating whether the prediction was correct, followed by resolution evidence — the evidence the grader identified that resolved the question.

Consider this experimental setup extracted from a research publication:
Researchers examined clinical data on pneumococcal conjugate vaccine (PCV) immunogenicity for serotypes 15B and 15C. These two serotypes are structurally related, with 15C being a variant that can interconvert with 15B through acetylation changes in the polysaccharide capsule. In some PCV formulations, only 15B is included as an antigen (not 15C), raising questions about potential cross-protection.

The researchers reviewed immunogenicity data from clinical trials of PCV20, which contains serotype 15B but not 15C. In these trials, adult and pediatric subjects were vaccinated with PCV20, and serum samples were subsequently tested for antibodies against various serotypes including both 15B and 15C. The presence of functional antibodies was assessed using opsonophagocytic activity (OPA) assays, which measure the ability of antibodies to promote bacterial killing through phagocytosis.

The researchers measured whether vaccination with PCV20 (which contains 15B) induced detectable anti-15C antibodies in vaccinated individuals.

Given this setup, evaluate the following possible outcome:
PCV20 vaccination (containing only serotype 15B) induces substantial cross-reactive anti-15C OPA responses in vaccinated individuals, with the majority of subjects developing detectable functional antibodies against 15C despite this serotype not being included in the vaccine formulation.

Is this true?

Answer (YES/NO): NO